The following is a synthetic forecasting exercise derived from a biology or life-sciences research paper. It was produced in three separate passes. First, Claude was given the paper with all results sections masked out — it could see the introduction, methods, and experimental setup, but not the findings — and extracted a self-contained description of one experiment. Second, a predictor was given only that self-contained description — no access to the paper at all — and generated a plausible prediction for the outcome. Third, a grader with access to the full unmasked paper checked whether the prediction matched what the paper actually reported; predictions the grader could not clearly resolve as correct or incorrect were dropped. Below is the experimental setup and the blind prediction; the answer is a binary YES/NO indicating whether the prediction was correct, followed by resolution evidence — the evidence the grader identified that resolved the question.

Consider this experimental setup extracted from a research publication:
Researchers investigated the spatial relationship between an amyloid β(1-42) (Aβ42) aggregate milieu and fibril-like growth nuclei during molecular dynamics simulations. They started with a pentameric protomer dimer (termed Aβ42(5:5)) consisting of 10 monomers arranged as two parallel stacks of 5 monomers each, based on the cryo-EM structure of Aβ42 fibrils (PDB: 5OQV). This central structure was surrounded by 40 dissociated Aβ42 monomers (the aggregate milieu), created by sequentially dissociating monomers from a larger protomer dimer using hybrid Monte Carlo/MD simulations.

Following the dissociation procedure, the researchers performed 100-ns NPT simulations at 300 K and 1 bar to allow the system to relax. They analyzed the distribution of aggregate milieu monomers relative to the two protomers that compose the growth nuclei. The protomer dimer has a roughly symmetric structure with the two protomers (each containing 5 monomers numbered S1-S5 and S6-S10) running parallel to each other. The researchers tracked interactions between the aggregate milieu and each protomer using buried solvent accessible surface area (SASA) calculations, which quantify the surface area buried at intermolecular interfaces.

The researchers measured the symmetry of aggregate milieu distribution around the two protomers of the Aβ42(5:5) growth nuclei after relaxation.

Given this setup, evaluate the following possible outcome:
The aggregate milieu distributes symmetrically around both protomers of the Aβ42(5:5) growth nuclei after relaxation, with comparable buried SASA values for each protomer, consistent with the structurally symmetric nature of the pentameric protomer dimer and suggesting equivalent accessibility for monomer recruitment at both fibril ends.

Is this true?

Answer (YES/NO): NO